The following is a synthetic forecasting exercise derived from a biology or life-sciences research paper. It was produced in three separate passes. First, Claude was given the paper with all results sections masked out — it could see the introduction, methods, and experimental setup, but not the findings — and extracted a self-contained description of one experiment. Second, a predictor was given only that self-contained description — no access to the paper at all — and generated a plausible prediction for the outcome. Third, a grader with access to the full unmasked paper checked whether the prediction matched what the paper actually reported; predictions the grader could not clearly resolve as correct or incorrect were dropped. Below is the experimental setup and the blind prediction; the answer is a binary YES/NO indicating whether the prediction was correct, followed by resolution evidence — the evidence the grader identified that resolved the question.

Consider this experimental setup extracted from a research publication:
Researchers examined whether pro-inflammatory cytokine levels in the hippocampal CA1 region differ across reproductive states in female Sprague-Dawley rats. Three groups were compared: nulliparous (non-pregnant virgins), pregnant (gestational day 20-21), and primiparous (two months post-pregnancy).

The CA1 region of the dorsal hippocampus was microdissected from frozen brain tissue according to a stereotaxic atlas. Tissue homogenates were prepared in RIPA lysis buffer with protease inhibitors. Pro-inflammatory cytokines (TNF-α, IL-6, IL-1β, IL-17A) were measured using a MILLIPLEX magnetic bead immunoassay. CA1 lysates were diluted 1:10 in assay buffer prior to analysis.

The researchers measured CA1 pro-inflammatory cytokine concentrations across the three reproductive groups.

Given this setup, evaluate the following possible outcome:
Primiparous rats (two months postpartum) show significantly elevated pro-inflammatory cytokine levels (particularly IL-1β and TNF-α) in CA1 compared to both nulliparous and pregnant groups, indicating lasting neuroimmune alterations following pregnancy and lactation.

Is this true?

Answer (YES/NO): NO